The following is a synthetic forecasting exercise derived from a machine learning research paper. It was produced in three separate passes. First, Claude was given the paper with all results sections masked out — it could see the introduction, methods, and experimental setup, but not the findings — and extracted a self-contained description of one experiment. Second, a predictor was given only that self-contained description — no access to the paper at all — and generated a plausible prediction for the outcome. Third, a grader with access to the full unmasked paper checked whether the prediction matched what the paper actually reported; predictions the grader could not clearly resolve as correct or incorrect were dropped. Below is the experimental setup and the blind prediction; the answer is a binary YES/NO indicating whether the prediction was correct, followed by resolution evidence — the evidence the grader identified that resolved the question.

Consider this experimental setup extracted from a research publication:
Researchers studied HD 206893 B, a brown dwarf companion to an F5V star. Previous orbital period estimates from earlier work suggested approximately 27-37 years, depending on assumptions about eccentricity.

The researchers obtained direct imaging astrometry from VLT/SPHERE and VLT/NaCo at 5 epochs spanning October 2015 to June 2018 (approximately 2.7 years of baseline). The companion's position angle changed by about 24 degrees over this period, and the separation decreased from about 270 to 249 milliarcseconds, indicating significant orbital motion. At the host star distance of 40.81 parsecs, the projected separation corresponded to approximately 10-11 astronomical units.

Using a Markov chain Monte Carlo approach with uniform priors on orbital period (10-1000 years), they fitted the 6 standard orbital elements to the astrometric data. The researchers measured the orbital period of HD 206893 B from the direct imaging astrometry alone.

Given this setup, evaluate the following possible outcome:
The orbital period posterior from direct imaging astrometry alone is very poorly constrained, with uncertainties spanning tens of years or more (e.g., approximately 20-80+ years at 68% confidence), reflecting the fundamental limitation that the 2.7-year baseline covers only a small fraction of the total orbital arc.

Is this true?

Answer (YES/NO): NO